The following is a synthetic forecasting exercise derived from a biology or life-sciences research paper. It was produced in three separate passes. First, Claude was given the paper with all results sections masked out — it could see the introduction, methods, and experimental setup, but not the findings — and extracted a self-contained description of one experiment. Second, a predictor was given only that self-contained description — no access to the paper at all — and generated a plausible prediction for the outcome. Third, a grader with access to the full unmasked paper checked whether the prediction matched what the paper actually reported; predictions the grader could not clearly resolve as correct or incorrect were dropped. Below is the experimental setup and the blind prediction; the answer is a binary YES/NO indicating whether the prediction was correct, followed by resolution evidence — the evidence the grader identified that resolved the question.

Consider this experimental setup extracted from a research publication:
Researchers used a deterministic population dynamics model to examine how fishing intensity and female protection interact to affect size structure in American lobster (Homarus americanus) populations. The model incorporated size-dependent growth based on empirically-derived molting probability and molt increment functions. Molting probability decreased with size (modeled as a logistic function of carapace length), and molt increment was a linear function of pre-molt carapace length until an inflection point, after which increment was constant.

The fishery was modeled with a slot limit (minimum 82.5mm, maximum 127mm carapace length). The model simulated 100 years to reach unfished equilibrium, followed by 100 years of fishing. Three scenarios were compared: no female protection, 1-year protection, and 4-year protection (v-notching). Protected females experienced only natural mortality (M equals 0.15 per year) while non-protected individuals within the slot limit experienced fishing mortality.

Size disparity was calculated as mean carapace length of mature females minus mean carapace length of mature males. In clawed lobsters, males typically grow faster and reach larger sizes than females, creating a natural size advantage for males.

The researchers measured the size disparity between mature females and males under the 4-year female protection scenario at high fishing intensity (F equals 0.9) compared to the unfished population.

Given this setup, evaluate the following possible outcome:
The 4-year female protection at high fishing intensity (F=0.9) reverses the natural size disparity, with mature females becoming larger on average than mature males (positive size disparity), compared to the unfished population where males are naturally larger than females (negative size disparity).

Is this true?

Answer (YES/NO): YES